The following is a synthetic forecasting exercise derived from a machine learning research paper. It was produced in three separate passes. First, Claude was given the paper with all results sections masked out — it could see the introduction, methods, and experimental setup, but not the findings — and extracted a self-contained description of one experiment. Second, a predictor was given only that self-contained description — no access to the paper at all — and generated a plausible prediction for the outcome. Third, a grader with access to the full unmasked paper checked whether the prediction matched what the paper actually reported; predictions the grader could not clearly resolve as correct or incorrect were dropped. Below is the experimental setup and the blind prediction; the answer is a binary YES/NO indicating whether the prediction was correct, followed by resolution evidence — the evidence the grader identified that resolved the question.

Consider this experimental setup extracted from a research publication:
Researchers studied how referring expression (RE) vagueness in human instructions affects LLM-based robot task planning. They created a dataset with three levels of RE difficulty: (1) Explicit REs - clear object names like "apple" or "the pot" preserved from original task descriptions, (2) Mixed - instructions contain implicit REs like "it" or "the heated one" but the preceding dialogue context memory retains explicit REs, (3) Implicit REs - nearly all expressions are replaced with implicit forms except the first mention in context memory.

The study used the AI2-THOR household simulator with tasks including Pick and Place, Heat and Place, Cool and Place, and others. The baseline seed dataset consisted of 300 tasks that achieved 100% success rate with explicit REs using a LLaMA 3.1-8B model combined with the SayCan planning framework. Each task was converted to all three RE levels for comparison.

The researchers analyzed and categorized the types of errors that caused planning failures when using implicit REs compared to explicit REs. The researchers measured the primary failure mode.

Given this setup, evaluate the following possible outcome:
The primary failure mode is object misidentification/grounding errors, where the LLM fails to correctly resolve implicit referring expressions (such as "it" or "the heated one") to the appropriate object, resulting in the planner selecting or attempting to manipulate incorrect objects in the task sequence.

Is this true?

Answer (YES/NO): YES